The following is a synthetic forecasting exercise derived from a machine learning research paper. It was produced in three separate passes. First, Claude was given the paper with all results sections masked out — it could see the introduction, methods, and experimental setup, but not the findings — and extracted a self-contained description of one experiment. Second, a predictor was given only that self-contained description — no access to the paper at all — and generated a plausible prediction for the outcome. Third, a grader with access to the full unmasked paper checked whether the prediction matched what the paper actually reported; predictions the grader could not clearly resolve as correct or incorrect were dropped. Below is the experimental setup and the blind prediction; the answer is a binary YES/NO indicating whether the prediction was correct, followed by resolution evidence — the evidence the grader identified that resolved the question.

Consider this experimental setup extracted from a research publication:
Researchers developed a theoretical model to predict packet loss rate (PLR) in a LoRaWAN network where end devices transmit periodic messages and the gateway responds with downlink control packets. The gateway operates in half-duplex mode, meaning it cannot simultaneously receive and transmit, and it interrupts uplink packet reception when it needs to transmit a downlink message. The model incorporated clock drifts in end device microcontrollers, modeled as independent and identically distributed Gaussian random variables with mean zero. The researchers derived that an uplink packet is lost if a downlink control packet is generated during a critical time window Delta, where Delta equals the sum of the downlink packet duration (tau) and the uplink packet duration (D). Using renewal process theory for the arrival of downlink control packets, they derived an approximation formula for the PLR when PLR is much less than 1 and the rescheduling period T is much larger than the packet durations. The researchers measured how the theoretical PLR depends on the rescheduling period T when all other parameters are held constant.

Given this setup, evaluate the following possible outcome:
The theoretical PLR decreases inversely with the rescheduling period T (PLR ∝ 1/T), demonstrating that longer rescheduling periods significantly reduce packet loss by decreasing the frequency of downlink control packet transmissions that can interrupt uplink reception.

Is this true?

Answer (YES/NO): YES